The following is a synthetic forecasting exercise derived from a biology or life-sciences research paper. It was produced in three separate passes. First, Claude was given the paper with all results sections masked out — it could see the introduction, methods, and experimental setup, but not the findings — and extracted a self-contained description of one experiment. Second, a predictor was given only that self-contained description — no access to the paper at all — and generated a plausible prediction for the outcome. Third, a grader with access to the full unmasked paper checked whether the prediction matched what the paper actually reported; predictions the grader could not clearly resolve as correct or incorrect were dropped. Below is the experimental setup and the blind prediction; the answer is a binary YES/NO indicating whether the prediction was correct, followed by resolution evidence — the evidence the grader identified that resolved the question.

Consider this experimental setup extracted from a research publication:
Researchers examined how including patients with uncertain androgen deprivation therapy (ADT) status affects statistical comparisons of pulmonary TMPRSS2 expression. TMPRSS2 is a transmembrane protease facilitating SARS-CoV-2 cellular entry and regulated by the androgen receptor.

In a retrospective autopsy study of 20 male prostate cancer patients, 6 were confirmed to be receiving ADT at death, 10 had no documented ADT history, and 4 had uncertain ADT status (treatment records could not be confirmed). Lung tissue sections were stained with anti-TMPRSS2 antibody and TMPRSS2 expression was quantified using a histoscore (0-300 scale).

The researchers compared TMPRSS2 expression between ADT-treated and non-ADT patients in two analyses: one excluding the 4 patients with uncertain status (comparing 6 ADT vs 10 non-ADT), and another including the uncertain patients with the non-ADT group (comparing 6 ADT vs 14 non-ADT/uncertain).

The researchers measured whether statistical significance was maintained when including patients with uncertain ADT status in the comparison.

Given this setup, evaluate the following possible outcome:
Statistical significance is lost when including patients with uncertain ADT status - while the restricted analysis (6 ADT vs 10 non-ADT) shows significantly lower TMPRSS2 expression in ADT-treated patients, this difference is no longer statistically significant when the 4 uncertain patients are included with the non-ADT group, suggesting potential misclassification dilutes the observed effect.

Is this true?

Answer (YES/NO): YES